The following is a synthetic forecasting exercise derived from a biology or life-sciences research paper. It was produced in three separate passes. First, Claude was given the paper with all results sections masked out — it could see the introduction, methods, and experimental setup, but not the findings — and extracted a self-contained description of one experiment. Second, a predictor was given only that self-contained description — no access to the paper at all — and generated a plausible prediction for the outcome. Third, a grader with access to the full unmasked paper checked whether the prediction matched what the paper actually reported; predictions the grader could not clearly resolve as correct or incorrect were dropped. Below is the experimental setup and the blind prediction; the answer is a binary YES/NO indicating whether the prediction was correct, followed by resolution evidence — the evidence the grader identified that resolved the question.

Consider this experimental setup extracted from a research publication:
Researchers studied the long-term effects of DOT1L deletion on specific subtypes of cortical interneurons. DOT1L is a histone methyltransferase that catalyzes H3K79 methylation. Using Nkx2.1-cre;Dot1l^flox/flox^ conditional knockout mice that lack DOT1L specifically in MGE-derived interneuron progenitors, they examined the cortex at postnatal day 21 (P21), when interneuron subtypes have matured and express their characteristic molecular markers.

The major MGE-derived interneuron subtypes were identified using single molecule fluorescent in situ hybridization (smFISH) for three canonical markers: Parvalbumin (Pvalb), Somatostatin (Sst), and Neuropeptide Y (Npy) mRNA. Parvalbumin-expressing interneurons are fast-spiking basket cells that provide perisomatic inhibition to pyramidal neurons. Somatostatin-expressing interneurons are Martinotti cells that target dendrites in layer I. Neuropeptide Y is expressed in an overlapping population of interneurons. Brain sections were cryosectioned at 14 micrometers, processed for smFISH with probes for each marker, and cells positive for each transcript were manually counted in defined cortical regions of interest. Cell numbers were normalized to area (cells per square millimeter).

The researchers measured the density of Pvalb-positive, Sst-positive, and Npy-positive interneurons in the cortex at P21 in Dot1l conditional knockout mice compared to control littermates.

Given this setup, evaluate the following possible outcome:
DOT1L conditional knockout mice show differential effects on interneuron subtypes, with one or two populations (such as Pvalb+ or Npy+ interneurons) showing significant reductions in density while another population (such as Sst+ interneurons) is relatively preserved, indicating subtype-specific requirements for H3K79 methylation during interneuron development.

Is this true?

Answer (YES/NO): YES